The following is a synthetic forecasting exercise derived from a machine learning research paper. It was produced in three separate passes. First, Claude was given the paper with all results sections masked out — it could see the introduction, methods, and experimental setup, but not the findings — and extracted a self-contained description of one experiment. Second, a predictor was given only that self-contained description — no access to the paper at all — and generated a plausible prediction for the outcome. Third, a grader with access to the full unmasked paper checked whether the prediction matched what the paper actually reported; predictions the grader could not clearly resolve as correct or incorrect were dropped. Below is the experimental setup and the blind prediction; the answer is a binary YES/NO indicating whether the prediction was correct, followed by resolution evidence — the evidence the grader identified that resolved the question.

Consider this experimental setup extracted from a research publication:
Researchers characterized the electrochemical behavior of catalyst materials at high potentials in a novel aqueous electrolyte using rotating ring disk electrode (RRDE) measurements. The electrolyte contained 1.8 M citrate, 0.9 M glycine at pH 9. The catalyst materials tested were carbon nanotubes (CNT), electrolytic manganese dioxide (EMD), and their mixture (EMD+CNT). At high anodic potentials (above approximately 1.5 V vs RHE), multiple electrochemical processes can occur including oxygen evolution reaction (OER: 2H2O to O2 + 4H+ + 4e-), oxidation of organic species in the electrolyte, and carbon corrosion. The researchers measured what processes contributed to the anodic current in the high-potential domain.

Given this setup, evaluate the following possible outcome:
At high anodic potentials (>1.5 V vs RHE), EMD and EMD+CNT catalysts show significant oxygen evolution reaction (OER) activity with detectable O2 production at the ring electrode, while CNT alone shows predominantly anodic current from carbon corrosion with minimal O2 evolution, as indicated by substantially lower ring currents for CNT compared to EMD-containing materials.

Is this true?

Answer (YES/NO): NO